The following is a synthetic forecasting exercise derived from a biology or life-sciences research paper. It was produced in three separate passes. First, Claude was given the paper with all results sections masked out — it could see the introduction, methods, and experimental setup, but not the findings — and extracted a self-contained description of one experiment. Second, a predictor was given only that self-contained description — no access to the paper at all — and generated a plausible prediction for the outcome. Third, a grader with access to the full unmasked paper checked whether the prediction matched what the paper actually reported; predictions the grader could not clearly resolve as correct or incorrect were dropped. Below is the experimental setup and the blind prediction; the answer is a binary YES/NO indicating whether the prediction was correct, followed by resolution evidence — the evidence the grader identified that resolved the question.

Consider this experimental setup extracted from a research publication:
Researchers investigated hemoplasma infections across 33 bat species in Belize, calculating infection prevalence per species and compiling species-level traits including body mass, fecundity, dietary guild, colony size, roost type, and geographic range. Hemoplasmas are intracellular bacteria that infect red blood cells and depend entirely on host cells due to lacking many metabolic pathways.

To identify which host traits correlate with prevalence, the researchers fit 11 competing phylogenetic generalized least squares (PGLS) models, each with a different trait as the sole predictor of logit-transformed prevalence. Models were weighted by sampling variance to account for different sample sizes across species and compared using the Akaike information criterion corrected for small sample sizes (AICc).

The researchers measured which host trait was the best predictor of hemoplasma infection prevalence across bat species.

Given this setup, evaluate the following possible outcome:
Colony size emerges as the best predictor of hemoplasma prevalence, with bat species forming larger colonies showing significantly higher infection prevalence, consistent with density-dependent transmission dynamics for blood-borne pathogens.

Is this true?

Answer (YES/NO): NO